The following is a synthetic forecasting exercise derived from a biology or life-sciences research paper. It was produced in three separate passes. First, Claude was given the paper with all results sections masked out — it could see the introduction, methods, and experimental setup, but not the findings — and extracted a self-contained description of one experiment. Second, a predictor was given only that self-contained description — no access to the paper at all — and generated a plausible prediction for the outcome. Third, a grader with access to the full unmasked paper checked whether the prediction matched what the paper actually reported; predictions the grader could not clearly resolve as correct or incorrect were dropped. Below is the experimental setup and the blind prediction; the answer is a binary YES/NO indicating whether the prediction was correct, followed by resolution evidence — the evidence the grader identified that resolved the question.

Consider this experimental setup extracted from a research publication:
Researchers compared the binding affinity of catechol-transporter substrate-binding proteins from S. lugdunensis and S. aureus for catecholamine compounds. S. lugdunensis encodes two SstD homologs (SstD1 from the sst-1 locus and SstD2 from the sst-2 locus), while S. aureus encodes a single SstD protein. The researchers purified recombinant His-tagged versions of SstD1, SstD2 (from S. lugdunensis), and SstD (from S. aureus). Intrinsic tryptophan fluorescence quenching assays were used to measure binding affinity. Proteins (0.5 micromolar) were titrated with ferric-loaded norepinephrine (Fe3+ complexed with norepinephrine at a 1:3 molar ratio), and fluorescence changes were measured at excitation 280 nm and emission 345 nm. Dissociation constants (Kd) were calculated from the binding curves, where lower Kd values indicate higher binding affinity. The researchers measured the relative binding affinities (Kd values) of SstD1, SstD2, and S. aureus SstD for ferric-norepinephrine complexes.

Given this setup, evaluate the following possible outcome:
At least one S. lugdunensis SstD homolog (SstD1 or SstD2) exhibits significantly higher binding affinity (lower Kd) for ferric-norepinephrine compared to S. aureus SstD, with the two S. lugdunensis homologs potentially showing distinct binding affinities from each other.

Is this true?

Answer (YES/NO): YES